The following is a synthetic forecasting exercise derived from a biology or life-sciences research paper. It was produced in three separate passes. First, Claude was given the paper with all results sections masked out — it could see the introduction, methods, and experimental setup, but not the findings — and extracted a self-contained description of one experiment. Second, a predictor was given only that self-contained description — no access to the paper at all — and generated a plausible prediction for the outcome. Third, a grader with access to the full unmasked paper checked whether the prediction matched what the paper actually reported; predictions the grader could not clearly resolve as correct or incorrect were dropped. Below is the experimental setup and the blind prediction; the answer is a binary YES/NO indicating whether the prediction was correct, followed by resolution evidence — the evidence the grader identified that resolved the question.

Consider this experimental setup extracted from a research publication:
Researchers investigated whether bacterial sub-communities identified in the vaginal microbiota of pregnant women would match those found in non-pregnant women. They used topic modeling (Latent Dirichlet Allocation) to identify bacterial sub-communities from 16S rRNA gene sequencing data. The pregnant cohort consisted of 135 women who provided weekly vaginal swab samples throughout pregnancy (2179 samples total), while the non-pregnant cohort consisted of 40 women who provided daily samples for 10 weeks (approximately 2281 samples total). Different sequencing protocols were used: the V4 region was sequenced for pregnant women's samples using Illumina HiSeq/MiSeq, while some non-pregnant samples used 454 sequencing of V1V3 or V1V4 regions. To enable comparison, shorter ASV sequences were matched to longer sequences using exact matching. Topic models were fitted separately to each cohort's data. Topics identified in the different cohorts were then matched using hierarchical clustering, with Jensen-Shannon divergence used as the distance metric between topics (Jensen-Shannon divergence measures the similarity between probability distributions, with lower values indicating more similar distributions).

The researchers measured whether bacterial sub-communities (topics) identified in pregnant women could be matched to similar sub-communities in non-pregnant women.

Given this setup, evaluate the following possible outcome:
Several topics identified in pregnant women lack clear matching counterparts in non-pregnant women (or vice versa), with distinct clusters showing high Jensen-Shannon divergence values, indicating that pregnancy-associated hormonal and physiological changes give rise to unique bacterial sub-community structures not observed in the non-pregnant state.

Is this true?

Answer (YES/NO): NO